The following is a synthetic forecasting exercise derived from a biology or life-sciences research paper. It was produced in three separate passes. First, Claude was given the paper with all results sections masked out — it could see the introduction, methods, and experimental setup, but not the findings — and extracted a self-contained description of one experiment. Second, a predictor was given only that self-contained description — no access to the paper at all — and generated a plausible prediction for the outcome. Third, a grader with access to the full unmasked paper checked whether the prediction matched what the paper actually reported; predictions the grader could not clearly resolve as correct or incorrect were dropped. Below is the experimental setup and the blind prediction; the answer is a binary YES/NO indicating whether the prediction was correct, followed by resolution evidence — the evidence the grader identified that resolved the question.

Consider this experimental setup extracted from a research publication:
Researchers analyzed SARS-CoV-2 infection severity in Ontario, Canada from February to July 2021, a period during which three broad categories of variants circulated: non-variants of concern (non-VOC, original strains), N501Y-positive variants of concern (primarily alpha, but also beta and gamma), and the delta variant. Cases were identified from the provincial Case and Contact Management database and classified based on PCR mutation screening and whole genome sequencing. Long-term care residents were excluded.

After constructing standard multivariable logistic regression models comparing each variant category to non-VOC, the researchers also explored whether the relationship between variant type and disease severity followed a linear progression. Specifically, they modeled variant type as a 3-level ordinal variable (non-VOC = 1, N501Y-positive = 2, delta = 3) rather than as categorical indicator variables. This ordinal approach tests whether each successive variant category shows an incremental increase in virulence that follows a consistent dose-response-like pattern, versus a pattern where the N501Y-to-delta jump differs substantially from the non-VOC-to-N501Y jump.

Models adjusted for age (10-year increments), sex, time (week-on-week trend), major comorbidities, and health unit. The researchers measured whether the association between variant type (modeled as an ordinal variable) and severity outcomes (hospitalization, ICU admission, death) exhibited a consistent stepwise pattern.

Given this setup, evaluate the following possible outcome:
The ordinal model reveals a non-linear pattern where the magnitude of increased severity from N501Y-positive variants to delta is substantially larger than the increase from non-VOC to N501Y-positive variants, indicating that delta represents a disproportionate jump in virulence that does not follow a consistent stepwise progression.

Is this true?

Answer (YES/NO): NO